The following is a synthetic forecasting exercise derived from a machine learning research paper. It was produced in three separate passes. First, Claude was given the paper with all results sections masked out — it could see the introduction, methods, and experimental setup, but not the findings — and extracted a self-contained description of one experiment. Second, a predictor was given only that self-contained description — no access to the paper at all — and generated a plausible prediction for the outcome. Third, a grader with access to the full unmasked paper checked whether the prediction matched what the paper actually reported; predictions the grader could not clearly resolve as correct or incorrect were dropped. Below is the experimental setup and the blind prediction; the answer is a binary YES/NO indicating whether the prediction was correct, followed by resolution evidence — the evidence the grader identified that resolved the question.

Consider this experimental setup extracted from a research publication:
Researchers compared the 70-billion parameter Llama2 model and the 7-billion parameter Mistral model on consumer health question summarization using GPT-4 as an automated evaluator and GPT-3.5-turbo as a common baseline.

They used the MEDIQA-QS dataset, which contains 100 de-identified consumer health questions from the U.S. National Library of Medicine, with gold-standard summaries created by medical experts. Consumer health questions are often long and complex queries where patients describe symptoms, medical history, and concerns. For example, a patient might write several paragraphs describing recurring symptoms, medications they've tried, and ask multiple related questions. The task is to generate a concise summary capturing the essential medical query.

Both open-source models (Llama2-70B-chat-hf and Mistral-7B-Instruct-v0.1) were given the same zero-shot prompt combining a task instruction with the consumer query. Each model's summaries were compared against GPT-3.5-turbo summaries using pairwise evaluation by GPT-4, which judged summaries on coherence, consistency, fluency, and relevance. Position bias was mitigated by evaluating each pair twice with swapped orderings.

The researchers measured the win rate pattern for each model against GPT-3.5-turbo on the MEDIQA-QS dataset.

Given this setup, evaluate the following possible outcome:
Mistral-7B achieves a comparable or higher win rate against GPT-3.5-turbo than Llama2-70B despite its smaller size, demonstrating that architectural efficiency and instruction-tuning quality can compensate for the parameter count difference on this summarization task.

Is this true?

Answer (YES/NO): NO